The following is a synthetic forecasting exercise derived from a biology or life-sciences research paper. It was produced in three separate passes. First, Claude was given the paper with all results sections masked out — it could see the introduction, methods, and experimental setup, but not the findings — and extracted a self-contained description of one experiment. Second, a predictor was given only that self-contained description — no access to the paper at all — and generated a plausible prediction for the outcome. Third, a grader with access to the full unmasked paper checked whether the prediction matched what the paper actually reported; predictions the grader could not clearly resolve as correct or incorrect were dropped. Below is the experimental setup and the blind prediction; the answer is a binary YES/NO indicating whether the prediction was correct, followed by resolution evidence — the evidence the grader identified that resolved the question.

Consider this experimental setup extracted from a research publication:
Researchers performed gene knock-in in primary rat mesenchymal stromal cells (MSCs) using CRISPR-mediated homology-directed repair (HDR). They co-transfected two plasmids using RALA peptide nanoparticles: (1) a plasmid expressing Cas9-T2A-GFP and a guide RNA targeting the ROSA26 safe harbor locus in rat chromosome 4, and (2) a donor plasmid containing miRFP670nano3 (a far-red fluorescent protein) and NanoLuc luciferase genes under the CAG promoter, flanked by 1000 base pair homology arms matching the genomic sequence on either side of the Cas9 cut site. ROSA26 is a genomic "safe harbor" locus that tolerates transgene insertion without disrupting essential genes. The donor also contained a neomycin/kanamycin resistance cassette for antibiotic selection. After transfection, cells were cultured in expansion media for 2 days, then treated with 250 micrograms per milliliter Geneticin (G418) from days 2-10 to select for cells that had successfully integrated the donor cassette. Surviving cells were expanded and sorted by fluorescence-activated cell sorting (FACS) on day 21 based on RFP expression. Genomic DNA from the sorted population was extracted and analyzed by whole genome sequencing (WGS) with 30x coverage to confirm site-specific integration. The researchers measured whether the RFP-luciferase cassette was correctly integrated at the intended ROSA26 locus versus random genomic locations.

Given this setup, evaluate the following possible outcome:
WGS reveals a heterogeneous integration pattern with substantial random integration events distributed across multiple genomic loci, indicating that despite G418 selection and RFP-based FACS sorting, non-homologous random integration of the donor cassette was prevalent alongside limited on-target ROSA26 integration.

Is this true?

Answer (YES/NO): NO